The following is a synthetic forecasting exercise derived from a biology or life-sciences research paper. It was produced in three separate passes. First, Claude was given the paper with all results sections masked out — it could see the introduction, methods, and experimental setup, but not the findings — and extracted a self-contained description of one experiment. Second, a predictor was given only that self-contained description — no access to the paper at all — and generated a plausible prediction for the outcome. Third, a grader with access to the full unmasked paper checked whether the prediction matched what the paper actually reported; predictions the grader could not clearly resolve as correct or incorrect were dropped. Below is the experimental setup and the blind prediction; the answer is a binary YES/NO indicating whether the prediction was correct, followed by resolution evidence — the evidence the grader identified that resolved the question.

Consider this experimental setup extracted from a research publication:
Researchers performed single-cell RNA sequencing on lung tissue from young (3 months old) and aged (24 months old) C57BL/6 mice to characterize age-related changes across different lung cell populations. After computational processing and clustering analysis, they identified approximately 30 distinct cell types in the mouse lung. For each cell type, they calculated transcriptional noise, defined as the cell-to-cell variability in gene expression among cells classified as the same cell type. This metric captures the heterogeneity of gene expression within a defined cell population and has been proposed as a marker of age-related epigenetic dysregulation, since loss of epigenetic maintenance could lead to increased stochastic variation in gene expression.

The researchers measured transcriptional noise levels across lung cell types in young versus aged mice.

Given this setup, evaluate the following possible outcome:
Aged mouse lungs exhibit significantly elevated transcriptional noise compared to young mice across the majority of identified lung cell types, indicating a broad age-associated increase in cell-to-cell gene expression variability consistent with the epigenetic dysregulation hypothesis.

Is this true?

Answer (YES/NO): YES